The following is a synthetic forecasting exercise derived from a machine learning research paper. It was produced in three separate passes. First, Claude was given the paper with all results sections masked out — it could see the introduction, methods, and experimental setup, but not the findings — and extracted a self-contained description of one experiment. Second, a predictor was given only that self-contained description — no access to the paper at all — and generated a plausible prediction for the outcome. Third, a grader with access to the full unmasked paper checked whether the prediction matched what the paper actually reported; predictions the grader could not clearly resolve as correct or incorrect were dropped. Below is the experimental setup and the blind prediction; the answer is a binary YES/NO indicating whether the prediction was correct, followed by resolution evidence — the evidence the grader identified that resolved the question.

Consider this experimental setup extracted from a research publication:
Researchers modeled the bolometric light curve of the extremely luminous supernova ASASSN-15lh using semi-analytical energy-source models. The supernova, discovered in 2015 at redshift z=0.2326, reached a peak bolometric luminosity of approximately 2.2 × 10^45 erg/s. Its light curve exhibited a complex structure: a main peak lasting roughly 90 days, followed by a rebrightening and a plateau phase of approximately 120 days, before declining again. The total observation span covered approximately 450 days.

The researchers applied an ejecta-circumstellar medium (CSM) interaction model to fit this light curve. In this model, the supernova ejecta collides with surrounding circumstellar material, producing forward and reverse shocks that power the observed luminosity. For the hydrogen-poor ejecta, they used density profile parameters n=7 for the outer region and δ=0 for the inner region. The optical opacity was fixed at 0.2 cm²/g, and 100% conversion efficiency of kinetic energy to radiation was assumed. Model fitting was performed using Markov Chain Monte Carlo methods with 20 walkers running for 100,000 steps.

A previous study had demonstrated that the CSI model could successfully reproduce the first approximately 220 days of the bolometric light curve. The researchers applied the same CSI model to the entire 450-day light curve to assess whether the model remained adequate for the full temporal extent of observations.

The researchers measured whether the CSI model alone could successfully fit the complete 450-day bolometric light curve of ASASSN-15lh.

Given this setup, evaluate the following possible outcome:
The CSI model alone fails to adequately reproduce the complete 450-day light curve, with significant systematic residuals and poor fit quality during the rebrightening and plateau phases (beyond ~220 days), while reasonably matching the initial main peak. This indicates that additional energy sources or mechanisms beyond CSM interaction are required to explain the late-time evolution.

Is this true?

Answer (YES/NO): YES